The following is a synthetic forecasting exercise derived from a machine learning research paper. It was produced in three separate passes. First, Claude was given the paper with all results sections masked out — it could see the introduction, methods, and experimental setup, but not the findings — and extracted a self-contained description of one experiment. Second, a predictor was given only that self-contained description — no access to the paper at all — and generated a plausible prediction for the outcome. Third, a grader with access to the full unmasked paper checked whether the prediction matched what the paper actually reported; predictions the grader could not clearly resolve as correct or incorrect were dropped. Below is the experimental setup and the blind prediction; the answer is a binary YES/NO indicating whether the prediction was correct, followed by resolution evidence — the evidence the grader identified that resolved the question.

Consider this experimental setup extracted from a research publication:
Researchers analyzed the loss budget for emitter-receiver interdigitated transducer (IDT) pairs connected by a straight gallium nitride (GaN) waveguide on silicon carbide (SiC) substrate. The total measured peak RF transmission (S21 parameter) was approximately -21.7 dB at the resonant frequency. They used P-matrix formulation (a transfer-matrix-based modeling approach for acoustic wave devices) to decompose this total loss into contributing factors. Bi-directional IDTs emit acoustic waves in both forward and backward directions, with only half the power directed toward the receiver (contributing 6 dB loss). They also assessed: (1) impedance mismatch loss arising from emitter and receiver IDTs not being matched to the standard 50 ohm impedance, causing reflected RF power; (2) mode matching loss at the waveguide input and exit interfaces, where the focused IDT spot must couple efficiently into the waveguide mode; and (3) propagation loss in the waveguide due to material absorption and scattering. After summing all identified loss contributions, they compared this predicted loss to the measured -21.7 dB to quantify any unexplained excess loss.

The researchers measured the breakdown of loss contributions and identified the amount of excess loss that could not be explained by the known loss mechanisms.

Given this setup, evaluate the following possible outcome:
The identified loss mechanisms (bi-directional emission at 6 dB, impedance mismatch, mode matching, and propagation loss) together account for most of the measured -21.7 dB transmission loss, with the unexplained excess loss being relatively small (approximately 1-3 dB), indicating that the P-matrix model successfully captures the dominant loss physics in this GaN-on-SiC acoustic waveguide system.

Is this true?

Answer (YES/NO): NO